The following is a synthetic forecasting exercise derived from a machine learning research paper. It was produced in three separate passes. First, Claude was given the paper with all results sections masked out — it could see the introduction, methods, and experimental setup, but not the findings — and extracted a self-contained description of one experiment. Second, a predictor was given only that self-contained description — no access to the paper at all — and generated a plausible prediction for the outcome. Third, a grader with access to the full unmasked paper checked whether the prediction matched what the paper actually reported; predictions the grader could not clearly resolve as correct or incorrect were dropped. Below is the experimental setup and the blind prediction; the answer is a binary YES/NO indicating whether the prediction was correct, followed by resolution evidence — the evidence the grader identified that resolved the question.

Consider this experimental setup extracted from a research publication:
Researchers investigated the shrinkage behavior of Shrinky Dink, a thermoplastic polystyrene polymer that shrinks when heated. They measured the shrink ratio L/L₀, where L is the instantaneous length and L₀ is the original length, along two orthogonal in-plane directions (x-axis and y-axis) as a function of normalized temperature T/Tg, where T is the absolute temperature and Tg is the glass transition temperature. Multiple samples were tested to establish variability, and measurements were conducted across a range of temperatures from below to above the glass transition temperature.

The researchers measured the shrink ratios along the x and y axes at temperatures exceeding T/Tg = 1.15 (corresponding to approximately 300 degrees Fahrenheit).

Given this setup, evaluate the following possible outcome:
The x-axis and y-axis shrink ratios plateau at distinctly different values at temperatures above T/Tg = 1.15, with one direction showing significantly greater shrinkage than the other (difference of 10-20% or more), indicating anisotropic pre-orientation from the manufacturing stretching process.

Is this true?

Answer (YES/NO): NO